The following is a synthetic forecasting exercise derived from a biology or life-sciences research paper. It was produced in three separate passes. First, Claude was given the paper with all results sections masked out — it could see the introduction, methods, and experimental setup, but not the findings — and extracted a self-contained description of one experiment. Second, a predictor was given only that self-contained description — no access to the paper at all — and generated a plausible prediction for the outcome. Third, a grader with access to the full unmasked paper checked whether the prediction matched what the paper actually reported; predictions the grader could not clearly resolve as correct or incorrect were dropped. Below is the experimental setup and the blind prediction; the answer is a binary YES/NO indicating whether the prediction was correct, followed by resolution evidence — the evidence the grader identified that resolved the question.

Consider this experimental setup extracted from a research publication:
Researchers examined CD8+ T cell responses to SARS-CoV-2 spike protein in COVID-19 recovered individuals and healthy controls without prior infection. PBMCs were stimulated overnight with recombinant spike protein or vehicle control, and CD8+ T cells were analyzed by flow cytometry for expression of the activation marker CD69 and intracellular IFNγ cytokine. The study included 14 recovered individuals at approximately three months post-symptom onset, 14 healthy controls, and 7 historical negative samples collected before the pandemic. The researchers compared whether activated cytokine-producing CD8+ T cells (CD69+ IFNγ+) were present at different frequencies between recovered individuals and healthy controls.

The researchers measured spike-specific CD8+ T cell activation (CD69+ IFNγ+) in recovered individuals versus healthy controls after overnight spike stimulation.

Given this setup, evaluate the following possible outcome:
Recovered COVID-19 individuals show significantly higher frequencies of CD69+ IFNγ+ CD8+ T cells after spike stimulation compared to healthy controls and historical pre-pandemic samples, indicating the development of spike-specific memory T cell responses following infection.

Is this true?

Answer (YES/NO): NO